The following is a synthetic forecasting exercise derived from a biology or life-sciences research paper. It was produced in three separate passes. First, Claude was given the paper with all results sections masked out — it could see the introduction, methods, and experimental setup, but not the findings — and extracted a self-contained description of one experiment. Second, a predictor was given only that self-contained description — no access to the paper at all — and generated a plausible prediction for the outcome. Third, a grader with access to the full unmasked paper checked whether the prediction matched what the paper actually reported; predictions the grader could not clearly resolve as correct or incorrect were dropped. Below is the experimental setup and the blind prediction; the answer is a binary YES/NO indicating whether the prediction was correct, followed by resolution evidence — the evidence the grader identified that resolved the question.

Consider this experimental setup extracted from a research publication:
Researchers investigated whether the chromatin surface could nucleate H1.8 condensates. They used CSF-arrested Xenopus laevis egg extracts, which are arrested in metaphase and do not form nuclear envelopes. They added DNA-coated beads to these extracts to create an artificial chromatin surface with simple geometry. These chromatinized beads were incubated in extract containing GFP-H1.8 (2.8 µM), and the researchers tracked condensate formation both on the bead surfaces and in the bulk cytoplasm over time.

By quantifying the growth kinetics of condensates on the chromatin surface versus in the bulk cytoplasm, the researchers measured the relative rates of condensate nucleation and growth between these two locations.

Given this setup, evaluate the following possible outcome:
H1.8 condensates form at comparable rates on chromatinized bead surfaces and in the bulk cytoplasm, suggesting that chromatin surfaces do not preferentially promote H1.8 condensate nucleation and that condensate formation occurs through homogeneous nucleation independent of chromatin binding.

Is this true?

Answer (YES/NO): NO